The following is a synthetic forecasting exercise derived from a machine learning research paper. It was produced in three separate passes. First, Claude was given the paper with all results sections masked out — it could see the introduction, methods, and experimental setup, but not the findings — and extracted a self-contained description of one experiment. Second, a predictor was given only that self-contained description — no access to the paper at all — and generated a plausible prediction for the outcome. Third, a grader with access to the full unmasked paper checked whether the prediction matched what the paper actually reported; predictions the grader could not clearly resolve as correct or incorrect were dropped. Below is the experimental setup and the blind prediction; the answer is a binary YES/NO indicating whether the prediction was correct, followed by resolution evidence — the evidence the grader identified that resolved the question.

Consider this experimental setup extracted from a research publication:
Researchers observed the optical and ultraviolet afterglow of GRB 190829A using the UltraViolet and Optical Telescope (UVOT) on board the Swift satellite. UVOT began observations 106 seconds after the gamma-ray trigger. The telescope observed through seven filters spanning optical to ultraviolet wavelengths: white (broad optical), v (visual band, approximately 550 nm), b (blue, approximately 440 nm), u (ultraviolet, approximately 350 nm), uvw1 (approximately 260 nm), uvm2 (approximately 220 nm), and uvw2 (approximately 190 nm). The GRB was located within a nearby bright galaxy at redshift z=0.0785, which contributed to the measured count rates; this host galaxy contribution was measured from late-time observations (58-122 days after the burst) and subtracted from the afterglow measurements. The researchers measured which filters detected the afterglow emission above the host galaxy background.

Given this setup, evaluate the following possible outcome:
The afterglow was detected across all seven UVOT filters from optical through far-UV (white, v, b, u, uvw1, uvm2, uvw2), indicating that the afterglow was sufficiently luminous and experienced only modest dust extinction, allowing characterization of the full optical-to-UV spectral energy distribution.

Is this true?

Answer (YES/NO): NO